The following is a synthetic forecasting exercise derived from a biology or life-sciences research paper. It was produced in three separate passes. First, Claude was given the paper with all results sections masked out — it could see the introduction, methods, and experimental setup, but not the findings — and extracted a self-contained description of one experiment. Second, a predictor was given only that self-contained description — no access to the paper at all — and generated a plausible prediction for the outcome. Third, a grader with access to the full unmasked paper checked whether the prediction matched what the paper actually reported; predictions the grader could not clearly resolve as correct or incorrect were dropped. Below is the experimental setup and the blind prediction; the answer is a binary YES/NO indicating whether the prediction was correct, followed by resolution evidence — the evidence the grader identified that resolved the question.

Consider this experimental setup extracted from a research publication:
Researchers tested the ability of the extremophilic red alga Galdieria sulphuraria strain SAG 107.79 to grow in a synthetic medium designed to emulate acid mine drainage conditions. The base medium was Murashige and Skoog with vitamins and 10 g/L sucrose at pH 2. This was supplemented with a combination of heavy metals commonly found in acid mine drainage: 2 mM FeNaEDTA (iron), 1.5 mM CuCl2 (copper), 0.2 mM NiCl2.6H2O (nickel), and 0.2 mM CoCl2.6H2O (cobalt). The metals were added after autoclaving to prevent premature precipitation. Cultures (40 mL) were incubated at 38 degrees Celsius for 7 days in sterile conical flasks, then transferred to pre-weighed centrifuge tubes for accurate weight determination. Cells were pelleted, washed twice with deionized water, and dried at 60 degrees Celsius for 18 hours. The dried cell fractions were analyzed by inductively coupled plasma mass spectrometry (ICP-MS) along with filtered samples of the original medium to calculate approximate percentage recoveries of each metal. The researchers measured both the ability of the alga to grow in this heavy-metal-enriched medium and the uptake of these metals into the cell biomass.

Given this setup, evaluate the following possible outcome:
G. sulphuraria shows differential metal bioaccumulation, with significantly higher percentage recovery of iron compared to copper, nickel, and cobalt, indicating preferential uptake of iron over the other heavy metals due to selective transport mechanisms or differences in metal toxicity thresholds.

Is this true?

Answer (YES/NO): NO